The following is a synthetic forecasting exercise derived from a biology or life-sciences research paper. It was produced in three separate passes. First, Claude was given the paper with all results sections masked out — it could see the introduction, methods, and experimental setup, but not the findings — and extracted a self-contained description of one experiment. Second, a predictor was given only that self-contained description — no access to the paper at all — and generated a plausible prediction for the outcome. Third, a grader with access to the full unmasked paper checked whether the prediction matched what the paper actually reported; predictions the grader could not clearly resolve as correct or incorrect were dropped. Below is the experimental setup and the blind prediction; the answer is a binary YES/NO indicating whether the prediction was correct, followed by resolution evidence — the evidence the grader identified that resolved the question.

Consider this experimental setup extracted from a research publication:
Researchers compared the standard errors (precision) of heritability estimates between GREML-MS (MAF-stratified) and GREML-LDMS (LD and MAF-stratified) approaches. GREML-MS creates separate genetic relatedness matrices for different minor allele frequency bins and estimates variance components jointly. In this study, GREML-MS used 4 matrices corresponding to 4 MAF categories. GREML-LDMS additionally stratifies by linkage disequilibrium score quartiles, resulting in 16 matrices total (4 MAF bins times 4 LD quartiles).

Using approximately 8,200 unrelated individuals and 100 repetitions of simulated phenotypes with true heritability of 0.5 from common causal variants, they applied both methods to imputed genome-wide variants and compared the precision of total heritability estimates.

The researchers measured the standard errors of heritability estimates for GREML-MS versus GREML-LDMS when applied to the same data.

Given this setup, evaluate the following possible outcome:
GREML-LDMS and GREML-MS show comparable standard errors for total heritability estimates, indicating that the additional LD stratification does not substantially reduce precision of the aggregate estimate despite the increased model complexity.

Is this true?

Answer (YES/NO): NO